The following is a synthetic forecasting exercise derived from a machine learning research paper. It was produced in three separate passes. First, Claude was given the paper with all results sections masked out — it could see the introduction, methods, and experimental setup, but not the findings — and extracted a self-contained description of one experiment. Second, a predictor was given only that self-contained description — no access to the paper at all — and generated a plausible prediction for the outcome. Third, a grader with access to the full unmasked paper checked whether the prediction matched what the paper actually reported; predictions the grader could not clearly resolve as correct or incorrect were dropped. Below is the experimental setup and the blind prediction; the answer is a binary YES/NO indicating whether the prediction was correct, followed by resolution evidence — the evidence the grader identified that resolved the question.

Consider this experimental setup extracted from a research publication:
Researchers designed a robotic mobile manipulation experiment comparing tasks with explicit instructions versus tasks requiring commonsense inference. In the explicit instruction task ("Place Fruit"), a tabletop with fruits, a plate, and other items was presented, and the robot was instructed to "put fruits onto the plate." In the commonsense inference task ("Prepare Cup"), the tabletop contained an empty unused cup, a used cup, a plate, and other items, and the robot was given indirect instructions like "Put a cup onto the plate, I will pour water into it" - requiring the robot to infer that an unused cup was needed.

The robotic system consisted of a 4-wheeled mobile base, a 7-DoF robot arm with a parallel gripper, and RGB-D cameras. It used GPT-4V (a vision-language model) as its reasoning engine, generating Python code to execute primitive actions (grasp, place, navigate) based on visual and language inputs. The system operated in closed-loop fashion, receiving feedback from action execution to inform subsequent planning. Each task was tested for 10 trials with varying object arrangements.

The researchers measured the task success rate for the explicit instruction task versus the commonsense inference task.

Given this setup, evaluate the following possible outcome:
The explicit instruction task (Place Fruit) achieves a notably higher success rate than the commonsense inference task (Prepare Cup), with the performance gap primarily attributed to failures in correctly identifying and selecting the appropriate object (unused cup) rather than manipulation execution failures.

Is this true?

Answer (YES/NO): NO